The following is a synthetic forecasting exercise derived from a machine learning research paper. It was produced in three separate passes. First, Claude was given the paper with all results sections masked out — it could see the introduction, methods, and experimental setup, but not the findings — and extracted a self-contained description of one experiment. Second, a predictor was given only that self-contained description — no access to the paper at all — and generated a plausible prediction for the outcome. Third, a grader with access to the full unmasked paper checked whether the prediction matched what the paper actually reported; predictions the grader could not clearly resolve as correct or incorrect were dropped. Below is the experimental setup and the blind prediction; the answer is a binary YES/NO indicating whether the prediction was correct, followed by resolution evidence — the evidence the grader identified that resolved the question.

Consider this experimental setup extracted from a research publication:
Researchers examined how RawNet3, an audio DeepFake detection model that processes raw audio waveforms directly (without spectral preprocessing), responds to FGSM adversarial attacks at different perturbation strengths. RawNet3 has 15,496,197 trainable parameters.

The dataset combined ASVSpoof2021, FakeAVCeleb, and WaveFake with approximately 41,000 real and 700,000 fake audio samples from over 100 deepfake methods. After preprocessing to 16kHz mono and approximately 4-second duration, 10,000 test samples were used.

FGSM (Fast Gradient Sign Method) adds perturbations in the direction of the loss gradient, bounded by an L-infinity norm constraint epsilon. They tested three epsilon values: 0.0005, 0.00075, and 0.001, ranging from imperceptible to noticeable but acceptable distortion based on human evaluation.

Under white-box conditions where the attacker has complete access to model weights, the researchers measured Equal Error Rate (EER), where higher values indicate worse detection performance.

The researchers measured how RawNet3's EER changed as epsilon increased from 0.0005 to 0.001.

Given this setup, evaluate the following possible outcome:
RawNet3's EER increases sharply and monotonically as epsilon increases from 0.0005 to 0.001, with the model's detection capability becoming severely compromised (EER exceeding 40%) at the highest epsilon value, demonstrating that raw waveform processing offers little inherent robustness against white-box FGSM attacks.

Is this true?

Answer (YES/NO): NO